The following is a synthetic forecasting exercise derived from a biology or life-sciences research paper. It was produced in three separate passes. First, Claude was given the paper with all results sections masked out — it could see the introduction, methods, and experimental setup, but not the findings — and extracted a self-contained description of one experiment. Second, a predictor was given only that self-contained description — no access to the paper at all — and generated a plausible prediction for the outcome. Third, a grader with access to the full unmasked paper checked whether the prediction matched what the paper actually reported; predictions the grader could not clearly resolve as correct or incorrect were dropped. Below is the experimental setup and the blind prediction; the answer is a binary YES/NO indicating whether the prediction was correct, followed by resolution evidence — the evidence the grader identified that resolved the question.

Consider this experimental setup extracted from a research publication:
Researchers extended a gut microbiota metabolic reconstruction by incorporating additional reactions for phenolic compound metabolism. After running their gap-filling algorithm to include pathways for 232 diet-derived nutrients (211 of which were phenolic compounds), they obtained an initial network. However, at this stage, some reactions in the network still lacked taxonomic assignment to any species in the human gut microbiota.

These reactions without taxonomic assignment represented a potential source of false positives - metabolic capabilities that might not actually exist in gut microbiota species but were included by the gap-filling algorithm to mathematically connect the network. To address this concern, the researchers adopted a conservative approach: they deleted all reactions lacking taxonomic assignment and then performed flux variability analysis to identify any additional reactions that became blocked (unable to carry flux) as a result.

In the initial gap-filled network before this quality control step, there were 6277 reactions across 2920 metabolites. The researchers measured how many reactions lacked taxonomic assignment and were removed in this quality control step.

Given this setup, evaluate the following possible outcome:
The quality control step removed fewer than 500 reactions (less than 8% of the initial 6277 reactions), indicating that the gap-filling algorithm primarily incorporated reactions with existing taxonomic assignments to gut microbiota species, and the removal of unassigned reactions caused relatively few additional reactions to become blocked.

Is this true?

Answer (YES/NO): YES